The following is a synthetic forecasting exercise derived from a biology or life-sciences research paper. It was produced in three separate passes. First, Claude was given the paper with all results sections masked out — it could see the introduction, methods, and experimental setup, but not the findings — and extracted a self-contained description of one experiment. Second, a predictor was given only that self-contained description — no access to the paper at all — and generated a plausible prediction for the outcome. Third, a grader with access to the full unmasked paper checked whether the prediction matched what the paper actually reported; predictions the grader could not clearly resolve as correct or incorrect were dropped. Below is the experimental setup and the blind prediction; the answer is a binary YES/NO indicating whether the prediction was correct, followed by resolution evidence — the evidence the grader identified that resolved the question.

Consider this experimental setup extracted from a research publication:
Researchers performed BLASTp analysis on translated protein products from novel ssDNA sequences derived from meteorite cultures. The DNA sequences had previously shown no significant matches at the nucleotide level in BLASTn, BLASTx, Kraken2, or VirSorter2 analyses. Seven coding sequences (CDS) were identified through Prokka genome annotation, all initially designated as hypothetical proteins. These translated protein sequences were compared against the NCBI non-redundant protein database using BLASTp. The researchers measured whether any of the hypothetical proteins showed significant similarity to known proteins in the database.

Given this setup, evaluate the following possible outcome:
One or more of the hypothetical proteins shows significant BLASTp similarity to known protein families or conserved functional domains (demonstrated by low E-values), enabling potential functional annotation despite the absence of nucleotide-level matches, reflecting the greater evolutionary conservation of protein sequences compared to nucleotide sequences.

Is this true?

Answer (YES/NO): NO